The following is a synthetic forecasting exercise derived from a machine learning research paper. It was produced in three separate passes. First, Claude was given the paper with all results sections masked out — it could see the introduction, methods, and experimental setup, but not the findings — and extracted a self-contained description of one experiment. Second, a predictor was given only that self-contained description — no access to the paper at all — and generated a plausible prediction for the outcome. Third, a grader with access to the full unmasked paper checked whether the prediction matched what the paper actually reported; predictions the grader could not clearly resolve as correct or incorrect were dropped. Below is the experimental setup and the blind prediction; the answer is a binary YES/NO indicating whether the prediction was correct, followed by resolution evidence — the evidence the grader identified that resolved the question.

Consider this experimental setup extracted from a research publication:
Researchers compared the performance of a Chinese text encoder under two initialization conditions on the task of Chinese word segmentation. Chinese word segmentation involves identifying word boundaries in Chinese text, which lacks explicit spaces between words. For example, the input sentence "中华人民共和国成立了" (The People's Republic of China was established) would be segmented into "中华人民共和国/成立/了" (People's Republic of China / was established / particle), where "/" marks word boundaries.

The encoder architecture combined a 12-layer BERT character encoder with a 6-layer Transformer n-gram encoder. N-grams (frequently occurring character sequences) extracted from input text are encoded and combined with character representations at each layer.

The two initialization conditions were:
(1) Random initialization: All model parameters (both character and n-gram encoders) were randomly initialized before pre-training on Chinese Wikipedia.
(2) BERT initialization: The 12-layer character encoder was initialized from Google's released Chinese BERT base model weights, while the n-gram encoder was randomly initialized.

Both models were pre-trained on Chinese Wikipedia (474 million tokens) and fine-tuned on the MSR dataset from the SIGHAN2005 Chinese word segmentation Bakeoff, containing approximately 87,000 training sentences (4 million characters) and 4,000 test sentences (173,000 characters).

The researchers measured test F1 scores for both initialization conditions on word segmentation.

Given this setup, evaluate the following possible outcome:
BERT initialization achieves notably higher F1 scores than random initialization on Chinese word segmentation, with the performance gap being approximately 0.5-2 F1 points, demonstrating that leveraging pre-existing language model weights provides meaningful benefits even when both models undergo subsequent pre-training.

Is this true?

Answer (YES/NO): NO